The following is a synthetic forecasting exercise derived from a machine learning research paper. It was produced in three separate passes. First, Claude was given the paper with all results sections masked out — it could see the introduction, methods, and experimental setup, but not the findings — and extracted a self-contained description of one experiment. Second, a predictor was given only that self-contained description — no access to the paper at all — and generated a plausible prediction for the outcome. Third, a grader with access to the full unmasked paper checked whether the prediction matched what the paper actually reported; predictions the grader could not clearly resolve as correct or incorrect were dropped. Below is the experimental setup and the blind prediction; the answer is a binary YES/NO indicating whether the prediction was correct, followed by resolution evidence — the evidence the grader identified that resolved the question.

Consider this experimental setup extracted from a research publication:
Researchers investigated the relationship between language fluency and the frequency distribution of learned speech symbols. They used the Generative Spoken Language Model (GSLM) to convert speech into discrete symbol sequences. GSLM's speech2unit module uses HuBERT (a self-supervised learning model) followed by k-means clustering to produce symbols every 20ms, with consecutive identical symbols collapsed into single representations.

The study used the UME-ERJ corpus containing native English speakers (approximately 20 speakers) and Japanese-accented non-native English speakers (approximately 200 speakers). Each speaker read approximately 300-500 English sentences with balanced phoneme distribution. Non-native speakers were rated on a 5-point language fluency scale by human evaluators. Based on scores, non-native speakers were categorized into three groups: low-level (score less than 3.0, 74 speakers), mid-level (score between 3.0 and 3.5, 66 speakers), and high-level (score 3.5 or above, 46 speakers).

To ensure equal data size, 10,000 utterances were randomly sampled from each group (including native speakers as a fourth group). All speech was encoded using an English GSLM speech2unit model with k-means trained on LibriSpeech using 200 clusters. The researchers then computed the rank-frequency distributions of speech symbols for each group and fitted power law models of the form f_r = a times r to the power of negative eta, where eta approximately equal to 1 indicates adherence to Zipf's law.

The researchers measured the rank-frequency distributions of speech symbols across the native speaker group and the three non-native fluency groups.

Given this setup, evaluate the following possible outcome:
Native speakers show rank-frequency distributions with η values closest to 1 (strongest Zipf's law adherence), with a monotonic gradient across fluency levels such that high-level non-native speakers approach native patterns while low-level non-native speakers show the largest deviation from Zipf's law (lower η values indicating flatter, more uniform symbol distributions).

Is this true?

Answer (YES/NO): NO